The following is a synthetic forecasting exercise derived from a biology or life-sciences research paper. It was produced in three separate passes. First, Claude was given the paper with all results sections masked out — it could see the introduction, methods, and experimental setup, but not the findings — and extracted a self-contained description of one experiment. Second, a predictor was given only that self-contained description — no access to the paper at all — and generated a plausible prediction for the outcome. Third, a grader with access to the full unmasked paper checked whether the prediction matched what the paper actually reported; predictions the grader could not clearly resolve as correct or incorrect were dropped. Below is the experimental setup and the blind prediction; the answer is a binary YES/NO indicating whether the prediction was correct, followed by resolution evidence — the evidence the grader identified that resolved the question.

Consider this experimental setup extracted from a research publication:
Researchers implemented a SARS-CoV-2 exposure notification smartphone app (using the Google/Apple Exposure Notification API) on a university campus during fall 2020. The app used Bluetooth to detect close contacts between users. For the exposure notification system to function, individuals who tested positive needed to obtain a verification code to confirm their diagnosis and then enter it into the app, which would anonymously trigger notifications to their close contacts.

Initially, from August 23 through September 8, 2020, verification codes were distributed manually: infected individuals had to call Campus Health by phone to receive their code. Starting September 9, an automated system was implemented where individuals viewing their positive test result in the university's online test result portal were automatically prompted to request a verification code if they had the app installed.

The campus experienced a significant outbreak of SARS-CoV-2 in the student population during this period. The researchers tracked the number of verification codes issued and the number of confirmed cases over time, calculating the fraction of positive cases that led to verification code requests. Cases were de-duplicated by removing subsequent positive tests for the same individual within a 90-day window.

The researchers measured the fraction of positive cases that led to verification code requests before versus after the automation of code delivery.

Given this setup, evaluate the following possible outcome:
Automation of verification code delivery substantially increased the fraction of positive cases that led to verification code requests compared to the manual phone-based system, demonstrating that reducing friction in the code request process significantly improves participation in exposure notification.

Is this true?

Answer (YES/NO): YES